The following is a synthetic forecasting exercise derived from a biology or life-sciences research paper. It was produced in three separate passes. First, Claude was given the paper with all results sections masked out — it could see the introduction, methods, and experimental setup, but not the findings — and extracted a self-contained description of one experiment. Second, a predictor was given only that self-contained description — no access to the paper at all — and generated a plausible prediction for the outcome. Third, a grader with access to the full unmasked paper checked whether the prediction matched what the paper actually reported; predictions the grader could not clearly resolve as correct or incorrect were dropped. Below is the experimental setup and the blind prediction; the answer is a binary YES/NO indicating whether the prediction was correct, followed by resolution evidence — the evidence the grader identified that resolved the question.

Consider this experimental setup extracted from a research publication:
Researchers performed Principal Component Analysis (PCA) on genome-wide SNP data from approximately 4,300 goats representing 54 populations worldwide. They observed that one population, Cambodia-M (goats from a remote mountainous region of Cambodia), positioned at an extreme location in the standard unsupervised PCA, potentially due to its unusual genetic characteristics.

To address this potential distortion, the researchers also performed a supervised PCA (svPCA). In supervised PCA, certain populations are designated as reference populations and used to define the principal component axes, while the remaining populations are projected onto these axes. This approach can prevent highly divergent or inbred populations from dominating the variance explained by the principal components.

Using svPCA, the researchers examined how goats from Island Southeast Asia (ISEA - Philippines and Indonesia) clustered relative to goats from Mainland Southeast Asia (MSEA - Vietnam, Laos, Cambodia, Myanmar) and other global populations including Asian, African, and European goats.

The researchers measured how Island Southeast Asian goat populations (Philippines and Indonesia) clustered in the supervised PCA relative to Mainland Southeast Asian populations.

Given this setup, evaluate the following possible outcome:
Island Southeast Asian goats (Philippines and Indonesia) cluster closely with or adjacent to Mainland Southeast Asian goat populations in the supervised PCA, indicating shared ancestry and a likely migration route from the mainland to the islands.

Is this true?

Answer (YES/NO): YES